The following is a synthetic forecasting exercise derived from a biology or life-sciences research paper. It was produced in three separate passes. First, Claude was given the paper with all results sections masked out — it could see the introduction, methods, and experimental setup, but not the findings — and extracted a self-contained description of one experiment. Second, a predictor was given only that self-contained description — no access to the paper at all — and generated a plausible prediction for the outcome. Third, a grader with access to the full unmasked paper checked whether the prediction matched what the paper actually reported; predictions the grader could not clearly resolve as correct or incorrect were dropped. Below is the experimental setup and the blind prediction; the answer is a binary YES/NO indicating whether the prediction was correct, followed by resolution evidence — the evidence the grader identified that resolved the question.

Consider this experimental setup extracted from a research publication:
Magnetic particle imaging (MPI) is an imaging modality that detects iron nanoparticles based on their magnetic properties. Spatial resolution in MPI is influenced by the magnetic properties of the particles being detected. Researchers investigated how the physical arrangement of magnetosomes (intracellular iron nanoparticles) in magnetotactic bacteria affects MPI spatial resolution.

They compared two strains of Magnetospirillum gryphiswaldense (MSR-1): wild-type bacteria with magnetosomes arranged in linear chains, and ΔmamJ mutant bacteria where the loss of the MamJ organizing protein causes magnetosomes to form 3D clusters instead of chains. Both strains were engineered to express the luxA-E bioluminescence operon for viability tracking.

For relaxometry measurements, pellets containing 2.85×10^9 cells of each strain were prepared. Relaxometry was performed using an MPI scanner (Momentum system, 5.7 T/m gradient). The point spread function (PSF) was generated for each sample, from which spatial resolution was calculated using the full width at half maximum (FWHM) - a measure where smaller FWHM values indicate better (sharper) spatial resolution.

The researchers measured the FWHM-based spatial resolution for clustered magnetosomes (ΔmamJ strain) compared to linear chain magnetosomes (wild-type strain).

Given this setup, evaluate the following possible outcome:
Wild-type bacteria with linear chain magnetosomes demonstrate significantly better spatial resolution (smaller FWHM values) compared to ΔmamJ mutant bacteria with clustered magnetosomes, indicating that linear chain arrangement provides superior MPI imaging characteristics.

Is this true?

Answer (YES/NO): NO